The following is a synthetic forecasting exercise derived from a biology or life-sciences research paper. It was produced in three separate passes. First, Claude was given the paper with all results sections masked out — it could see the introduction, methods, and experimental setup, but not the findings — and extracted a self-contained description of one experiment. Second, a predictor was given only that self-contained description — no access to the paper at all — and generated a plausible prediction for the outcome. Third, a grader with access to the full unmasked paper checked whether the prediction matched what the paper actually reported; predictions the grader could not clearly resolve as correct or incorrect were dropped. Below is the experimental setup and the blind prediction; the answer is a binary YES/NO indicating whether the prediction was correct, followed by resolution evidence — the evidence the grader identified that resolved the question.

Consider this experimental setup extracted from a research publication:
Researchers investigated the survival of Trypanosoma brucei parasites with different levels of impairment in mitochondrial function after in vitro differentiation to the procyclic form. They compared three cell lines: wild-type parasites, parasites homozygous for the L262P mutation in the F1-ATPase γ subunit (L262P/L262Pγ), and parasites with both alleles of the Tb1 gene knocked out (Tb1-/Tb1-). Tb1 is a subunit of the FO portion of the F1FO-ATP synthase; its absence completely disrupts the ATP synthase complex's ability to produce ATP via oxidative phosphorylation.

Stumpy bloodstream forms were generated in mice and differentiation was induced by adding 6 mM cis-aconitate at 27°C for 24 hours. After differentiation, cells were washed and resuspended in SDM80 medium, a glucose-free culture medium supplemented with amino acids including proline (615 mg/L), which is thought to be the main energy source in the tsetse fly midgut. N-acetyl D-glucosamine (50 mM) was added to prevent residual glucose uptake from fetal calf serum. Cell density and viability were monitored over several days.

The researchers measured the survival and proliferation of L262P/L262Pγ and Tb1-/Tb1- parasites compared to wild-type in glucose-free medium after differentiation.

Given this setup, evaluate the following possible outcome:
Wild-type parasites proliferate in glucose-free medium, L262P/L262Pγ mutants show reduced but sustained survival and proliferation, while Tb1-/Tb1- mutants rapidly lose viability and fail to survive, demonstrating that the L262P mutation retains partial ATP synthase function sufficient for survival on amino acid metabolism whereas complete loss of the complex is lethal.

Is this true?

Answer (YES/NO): NO